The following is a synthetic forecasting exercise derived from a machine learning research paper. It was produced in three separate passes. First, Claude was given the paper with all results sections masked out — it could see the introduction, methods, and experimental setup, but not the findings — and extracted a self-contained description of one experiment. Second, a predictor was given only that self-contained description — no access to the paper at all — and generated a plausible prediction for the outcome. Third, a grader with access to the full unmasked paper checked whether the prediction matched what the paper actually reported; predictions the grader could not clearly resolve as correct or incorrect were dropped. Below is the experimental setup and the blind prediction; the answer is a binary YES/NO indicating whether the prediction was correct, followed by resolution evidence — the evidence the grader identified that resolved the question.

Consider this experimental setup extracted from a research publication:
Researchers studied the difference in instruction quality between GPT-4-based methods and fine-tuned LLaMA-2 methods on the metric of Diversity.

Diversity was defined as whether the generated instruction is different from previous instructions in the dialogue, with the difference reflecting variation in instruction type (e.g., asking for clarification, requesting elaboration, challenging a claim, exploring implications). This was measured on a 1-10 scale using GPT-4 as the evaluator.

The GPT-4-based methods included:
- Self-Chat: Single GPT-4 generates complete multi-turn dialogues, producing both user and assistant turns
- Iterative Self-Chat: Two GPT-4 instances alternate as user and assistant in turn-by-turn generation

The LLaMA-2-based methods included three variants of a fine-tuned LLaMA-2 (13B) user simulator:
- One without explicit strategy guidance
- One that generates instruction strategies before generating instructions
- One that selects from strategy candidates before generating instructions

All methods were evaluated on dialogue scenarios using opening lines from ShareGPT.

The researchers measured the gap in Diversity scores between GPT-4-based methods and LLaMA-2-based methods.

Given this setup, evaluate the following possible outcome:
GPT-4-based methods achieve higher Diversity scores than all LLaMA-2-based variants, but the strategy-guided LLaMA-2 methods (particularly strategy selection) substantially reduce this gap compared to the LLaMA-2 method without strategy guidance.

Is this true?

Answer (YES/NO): NO